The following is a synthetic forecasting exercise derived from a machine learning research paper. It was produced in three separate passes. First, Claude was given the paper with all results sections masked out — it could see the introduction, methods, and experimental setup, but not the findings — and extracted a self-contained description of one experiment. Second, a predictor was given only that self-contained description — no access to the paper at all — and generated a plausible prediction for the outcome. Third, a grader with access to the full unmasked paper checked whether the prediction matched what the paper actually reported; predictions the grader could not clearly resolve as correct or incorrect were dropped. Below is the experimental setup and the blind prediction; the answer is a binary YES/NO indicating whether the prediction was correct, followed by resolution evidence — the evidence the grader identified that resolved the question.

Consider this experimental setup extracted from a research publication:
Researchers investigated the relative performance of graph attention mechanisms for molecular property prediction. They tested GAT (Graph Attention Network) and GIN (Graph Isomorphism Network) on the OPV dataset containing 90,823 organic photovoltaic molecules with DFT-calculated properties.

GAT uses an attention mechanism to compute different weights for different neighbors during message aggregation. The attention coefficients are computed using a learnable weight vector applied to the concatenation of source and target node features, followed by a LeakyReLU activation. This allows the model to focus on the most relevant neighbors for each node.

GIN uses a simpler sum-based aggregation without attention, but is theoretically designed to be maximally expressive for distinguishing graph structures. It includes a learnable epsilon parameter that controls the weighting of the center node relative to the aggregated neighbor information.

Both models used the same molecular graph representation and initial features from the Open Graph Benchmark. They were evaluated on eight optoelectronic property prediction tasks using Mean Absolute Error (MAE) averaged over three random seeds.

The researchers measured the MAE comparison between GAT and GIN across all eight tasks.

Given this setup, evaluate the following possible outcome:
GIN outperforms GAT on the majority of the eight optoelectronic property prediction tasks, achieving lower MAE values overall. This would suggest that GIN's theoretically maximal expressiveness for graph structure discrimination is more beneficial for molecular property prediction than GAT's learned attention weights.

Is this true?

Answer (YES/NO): YES